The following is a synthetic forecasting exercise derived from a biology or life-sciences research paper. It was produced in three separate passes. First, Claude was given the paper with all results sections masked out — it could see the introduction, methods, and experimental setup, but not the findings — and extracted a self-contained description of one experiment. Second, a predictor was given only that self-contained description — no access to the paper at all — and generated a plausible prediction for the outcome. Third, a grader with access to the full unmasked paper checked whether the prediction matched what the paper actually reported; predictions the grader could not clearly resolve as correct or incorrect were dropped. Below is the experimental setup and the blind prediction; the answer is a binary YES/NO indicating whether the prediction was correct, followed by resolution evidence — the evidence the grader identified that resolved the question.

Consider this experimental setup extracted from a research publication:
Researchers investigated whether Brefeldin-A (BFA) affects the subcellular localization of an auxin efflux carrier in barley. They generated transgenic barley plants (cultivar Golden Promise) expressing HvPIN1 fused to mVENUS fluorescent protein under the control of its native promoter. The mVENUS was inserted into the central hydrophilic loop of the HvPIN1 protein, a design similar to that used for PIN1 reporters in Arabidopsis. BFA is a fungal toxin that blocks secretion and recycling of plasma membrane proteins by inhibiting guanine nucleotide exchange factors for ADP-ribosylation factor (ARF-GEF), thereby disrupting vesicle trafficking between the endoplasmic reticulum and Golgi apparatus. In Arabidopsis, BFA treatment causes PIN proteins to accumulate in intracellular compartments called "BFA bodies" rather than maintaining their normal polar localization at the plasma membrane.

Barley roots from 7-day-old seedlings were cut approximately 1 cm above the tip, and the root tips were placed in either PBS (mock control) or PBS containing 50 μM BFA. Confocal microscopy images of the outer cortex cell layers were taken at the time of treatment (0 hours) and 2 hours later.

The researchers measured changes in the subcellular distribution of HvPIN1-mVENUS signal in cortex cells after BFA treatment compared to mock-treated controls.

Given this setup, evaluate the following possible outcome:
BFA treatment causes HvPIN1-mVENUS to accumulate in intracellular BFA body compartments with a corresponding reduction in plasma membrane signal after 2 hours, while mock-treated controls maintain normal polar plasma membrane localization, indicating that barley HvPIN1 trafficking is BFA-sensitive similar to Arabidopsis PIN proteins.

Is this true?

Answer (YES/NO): YES